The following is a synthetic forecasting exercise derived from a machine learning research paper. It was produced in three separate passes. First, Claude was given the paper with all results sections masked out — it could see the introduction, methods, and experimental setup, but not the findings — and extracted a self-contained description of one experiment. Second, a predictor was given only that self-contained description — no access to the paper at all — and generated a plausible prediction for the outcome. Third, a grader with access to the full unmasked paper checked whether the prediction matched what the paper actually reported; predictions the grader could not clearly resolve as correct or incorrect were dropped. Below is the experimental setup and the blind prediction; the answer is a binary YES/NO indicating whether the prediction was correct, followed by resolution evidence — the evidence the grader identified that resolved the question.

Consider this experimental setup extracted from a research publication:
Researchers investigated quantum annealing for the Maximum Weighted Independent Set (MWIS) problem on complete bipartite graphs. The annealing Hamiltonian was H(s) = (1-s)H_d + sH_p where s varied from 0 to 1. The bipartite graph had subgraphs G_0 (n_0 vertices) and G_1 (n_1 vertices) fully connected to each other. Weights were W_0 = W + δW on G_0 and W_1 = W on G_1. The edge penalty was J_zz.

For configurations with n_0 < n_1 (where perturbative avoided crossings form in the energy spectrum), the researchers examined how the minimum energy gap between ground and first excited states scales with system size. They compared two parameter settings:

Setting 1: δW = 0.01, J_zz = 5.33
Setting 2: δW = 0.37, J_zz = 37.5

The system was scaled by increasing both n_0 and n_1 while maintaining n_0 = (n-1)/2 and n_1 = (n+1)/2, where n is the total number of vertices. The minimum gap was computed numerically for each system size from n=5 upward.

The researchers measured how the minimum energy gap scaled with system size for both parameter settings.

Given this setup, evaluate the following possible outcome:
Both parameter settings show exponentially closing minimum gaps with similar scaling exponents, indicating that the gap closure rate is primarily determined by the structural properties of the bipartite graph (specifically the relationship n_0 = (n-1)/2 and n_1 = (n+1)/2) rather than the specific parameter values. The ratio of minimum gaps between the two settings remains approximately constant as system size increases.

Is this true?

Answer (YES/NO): NO